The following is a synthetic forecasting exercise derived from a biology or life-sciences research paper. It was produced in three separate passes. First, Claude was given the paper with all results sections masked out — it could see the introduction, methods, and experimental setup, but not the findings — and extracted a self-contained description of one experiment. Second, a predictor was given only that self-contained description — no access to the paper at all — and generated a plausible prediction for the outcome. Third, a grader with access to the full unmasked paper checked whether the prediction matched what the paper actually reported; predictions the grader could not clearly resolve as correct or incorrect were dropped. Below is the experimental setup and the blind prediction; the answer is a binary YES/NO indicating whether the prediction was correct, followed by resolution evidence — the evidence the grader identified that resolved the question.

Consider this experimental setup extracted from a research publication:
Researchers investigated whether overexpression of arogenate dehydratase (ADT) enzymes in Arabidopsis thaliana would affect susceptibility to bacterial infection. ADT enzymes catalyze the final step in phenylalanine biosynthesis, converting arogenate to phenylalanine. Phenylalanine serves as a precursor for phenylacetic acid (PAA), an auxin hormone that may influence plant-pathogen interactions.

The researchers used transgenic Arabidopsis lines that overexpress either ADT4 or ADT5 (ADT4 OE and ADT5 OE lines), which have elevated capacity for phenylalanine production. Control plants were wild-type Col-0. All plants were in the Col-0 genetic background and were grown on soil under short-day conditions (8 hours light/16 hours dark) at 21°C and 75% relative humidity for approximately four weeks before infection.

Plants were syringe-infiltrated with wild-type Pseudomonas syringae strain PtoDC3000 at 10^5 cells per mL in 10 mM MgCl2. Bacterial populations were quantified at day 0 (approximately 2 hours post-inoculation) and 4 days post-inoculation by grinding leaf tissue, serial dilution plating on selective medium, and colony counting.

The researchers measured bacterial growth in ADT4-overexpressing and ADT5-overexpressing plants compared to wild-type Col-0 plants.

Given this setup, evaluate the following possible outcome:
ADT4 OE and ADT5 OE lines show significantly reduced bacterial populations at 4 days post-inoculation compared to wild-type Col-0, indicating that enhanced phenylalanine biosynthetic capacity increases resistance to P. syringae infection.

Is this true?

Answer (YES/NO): NO